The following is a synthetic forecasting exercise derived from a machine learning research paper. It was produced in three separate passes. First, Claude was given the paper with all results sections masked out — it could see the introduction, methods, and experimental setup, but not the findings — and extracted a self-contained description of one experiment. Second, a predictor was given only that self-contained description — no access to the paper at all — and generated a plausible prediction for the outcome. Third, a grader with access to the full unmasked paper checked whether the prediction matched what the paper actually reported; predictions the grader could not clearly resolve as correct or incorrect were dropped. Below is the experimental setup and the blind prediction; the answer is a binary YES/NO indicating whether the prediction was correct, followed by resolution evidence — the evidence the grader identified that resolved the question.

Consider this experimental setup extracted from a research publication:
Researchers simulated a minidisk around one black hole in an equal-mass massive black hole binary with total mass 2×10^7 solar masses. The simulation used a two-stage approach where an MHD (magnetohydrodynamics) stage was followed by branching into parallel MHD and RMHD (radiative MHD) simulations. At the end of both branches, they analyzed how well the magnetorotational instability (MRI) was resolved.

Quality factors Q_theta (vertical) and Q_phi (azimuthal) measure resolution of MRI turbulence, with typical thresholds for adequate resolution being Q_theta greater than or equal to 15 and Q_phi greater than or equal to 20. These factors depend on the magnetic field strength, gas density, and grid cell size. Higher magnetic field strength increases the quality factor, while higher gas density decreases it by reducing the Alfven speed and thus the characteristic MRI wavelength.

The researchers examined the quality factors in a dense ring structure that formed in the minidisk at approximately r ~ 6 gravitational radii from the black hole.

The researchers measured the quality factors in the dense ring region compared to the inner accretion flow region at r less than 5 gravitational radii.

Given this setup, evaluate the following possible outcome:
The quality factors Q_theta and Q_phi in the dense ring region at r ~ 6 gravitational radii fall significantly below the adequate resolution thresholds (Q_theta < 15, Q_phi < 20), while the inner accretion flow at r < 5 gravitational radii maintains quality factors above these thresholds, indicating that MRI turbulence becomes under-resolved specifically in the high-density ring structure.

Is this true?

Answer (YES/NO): NO